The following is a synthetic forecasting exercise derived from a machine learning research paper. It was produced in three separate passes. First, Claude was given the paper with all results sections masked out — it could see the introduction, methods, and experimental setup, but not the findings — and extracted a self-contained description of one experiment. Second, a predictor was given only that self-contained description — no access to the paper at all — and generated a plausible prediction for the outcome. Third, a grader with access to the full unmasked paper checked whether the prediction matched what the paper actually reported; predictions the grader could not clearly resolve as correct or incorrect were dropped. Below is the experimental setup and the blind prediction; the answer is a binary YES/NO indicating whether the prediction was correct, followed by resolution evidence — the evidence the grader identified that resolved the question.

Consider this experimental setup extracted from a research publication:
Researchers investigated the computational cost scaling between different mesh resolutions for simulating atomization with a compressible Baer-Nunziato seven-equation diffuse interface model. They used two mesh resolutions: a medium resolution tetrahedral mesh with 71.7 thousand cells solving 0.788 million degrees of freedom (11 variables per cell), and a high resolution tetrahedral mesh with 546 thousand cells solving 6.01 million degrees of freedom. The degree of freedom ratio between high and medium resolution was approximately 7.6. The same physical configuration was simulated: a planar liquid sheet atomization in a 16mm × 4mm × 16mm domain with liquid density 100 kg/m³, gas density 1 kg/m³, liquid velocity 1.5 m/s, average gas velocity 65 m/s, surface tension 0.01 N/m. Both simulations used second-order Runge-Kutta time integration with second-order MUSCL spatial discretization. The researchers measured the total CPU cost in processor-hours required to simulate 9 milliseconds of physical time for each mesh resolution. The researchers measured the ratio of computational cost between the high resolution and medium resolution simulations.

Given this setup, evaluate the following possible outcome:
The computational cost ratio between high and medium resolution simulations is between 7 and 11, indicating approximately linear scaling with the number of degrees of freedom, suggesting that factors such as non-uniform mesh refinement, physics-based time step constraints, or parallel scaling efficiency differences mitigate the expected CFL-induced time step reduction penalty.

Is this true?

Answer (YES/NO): YES